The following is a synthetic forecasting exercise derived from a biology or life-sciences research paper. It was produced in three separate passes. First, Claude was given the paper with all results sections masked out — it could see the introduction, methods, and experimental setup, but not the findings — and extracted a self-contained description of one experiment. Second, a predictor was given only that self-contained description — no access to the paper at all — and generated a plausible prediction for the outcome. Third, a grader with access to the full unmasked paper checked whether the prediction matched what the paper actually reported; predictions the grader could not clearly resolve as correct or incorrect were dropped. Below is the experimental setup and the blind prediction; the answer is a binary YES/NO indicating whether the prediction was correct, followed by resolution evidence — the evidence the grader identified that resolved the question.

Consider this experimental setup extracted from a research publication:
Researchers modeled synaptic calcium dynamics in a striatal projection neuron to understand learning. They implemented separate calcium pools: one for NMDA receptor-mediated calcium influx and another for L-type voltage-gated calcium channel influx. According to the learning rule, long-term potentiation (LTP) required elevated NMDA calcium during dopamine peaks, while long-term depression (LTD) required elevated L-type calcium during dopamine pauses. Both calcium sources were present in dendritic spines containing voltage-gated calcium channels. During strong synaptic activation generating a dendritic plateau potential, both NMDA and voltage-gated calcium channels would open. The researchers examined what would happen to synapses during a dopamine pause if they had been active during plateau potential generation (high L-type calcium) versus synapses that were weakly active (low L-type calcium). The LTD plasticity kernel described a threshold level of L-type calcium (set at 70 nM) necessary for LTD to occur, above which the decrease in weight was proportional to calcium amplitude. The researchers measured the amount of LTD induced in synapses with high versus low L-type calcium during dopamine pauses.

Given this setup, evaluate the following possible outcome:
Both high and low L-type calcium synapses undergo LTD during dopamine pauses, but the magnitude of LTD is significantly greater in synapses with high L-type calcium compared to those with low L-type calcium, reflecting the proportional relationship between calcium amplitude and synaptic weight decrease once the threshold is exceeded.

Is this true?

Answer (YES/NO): NO